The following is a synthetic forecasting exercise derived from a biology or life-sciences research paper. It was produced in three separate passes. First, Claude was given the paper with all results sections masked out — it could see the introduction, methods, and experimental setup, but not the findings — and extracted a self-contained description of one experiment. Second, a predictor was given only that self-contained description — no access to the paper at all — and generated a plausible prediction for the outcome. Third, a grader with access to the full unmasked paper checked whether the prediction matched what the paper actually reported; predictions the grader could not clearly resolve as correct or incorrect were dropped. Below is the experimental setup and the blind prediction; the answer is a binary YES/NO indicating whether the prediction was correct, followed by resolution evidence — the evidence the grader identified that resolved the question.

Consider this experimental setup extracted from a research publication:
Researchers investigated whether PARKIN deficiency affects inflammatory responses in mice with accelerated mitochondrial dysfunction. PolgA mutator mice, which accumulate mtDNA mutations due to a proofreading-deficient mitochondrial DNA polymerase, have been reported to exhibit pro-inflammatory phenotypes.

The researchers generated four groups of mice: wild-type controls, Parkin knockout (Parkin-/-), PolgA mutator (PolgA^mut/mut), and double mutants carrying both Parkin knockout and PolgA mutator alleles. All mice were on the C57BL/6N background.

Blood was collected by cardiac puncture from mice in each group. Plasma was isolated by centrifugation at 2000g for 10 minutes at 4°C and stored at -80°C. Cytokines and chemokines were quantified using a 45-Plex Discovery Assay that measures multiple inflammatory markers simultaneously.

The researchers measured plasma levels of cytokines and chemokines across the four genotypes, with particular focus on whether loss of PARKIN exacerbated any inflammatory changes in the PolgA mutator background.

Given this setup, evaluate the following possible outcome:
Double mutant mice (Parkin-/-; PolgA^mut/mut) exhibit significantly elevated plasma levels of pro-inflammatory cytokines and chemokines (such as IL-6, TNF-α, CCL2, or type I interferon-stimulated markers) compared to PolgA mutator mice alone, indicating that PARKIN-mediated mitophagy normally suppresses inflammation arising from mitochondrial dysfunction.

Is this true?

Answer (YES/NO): NO